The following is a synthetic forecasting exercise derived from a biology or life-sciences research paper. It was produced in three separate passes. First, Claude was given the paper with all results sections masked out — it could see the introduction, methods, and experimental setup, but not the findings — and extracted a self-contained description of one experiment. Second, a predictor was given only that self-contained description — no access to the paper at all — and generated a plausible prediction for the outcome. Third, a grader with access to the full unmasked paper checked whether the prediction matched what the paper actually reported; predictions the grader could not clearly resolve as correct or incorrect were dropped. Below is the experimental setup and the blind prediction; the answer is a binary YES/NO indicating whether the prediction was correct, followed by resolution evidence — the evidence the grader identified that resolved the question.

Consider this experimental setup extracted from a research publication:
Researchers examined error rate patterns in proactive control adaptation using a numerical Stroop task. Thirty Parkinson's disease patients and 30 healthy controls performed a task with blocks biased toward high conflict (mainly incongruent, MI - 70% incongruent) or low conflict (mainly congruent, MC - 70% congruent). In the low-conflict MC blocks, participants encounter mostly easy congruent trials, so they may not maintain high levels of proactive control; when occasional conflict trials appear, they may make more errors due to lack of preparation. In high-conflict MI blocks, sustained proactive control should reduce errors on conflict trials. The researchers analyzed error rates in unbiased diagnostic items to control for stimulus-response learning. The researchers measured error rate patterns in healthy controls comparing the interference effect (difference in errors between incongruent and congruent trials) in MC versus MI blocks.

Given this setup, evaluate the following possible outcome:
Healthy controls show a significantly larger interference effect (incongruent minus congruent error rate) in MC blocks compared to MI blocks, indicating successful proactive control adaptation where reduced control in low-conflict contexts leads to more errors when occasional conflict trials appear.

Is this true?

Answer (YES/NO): NO